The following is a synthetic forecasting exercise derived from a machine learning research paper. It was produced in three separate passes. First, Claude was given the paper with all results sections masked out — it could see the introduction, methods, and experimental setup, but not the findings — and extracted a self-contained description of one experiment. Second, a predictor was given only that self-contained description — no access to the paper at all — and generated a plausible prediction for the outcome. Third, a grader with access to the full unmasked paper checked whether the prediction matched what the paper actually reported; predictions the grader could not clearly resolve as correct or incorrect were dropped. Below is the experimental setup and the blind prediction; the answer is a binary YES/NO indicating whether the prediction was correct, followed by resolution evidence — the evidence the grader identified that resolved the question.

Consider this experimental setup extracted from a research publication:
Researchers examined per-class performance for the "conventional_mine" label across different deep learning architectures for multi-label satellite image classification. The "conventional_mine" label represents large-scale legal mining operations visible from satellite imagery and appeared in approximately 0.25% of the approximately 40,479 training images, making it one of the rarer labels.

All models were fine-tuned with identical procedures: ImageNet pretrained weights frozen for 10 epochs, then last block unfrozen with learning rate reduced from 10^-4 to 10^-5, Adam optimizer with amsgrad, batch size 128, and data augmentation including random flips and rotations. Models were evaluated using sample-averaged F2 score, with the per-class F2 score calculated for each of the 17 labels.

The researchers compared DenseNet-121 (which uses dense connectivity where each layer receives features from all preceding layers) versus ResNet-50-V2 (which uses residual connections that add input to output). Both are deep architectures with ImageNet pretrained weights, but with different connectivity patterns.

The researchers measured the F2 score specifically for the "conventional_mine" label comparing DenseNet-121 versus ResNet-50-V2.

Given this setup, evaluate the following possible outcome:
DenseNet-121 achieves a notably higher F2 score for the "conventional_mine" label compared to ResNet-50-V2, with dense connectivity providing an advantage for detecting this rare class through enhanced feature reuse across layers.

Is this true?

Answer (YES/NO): YES